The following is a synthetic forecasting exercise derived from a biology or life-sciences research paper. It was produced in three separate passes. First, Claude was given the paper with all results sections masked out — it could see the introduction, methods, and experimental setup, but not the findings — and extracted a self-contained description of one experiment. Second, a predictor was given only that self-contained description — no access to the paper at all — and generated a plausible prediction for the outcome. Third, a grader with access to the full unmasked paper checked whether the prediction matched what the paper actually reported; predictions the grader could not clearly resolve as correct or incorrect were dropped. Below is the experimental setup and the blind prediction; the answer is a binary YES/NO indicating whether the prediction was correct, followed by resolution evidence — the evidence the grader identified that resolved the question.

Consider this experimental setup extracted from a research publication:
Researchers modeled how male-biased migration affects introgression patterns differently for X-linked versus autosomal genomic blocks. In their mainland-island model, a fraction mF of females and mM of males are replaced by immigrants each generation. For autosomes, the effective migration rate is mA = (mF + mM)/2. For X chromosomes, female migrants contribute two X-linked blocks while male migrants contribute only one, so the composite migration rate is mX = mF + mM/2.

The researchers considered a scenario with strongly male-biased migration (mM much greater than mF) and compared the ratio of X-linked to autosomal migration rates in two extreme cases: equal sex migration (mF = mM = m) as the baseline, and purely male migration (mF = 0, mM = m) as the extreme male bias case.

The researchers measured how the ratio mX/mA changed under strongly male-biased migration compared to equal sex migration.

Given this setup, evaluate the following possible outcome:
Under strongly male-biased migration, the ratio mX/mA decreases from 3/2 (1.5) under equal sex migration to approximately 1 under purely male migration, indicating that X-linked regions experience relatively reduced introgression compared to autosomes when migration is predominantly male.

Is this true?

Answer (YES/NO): YES